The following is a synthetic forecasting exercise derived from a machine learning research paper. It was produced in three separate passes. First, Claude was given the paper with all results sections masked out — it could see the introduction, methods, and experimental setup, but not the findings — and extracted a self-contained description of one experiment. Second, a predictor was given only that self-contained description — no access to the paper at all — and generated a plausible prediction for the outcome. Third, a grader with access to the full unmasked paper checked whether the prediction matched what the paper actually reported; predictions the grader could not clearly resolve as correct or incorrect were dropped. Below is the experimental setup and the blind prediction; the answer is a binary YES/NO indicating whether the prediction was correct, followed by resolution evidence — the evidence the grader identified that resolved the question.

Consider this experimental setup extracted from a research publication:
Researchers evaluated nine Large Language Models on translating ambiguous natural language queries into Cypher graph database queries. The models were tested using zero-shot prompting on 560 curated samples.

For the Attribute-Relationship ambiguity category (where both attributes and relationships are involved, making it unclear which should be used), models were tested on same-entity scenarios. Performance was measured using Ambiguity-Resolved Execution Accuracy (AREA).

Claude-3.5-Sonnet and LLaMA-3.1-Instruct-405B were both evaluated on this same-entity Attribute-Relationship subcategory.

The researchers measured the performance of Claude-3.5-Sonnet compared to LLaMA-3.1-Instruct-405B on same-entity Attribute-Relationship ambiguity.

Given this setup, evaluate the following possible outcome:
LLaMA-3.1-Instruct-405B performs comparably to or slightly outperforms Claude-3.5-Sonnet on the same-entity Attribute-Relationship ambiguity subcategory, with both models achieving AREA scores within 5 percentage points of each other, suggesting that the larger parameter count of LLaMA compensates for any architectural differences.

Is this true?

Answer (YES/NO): YES